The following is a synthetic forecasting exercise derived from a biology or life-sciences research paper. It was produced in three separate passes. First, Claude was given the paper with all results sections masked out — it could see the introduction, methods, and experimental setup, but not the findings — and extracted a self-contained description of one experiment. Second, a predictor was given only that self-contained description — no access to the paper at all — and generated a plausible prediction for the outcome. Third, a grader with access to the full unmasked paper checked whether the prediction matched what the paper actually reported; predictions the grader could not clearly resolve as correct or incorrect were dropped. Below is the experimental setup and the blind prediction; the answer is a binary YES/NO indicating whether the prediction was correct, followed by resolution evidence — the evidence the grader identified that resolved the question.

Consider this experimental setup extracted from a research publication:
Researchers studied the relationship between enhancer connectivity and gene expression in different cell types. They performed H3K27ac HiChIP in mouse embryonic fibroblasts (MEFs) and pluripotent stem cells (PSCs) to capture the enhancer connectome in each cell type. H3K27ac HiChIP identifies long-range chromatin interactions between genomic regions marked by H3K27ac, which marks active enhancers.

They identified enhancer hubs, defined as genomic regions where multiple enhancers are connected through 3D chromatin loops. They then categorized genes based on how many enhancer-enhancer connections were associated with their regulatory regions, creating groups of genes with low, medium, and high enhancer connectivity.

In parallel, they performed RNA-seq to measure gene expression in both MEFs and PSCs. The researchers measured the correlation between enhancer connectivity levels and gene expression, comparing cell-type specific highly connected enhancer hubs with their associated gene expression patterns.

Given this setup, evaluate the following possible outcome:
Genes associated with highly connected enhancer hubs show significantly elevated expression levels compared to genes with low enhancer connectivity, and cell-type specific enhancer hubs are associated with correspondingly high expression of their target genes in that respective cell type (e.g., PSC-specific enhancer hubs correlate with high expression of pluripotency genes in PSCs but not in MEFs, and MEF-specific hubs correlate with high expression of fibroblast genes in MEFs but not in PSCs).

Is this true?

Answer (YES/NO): YES